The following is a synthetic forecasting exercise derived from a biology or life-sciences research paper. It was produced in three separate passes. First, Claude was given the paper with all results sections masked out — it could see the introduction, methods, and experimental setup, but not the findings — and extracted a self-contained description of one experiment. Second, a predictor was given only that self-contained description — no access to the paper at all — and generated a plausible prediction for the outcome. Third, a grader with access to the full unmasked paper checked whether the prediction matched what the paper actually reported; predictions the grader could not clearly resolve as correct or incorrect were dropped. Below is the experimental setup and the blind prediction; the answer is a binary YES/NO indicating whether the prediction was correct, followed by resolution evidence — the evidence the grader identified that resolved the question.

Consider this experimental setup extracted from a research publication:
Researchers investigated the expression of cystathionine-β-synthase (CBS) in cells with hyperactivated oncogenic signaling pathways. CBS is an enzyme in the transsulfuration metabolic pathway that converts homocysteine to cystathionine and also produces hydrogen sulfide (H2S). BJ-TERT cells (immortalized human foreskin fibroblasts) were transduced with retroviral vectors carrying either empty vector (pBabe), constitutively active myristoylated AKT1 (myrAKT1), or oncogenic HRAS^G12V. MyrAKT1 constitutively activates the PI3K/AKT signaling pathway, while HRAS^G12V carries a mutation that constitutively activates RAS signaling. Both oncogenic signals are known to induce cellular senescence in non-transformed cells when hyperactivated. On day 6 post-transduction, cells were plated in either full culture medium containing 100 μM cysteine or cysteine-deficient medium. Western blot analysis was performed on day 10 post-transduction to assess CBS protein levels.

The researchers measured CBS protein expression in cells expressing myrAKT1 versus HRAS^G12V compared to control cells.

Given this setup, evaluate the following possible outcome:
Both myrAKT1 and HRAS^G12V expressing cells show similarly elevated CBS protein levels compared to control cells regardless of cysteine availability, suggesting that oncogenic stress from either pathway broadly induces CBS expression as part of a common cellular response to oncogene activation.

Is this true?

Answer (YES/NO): NO